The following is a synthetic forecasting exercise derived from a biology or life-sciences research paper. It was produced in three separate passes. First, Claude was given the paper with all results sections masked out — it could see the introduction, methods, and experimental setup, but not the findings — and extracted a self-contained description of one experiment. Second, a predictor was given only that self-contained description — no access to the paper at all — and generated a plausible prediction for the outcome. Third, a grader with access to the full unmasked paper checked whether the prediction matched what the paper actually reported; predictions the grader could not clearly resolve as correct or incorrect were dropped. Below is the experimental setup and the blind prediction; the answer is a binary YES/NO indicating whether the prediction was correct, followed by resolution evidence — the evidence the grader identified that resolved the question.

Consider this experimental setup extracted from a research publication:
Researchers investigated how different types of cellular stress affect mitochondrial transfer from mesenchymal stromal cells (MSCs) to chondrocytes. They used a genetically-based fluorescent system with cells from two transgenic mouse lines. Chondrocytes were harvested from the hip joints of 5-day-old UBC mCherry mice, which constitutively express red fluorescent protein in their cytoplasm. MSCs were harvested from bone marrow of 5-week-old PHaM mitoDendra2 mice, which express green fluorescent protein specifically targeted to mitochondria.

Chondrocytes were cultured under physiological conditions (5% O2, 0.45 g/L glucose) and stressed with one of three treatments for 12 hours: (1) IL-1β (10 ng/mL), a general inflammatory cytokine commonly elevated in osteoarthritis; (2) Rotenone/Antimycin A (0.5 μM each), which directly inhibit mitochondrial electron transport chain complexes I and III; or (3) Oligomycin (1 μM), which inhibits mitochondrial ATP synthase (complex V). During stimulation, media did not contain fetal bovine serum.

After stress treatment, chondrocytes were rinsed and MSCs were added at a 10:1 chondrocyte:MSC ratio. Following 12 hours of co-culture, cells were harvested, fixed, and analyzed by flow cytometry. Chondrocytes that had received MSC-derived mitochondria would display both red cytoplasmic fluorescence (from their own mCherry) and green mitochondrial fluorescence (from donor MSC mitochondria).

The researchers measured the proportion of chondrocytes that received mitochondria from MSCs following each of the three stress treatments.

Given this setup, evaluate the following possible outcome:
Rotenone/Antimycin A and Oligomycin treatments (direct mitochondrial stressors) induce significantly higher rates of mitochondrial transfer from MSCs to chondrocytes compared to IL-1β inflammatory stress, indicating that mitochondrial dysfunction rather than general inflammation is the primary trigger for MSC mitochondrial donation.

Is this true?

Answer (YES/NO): NO